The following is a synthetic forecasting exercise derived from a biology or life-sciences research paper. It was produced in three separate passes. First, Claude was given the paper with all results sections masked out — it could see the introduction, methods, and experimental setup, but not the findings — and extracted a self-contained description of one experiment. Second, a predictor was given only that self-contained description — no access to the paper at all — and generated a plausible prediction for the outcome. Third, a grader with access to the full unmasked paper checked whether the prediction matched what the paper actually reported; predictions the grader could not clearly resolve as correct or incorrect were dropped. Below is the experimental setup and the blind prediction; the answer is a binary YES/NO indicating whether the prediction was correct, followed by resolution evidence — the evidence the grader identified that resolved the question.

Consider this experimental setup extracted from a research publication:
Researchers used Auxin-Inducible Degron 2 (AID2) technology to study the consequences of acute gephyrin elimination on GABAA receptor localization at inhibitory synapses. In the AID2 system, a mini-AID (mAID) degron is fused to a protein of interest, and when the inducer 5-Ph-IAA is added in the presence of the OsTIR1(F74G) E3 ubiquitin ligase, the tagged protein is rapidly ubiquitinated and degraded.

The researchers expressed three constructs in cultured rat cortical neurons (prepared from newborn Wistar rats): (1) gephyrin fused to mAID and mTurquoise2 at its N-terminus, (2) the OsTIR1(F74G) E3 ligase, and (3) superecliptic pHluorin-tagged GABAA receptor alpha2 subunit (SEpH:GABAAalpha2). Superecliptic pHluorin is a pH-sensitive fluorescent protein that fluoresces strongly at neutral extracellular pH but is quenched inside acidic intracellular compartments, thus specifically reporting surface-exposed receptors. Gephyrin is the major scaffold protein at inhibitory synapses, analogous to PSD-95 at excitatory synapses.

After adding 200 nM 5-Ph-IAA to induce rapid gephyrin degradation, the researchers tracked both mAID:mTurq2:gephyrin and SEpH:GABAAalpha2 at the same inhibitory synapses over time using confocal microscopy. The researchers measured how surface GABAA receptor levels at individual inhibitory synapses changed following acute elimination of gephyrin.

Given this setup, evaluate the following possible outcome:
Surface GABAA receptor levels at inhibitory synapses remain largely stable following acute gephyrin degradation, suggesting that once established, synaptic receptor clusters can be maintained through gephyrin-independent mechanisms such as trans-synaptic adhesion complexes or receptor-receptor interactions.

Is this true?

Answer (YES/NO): NO